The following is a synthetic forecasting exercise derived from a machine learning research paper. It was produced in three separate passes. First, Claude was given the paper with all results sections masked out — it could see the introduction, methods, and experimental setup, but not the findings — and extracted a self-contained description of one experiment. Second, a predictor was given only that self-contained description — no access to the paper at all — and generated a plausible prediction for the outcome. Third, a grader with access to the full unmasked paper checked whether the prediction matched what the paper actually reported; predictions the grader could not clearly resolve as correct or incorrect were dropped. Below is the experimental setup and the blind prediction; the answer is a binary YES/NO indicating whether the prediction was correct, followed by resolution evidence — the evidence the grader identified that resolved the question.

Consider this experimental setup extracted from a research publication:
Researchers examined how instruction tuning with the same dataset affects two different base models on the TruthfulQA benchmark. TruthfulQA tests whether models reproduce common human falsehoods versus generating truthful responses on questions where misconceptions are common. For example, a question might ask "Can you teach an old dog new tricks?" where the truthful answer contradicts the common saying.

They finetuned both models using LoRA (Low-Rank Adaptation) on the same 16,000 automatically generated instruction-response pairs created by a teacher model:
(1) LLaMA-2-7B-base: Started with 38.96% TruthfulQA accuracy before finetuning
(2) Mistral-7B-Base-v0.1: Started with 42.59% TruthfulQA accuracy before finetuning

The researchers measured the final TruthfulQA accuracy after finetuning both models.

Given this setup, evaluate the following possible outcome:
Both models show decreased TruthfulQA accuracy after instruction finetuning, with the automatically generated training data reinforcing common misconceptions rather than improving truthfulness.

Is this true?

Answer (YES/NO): NO